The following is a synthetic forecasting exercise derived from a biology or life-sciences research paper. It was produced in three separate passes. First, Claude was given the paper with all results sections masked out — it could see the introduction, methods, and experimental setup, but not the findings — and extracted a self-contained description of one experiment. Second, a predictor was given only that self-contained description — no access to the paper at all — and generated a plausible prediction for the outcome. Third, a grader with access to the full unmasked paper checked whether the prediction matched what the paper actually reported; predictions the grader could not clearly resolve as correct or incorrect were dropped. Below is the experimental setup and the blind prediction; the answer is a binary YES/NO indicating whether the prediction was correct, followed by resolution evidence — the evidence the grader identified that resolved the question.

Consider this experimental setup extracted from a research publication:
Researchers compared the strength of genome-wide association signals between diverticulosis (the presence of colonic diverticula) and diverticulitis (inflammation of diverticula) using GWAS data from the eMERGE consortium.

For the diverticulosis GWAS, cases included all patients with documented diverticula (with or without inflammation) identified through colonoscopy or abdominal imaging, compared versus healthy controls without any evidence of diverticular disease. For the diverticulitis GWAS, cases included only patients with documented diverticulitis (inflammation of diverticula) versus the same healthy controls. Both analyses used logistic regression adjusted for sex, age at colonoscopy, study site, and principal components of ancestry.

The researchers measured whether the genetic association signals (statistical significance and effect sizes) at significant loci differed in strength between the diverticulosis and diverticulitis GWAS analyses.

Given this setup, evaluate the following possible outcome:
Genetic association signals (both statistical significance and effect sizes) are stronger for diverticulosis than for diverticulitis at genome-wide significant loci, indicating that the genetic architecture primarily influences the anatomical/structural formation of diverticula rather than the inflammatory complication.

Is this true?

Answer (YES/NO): NO